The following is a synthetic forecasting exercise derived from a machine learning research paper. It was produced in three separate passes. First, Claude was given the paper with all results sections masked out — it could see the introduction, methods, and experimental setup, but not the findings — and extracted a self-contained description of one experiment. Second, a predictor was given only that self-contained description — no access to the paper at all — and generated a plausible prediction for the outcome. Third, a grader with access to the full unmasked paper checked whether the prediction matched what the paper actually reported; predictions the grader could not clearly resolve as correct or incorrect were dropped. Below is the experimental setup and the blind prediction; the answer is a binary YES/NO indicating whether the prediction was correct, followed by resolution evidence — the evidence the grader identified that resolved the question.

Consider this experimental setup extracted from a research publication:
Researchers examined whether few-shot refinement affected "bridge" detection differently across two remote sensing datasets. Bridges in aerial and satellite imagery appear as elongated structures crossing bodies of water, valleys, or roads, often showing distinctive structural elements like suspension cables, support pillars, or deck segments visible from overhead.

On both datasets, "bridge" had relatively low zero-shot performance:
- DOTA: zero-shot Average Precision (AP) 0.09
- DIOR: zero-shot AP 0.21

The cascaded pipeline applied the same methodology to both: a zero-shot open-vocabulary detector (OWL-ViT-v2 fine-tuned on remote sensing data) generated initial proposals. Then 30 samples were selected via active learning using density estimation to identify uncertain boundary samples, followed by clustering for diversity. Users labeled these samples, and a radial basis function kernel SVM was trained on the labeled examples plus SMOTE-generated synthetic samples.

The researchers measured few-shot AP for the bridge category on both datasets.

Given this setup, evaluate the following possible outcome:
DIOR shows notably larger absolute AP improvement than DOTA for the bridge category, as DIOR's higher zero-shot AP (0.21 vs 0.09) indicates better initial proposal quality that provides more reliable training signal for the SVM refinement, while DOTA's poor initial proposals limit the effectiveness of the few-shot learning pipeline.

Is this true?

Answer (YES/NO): YES